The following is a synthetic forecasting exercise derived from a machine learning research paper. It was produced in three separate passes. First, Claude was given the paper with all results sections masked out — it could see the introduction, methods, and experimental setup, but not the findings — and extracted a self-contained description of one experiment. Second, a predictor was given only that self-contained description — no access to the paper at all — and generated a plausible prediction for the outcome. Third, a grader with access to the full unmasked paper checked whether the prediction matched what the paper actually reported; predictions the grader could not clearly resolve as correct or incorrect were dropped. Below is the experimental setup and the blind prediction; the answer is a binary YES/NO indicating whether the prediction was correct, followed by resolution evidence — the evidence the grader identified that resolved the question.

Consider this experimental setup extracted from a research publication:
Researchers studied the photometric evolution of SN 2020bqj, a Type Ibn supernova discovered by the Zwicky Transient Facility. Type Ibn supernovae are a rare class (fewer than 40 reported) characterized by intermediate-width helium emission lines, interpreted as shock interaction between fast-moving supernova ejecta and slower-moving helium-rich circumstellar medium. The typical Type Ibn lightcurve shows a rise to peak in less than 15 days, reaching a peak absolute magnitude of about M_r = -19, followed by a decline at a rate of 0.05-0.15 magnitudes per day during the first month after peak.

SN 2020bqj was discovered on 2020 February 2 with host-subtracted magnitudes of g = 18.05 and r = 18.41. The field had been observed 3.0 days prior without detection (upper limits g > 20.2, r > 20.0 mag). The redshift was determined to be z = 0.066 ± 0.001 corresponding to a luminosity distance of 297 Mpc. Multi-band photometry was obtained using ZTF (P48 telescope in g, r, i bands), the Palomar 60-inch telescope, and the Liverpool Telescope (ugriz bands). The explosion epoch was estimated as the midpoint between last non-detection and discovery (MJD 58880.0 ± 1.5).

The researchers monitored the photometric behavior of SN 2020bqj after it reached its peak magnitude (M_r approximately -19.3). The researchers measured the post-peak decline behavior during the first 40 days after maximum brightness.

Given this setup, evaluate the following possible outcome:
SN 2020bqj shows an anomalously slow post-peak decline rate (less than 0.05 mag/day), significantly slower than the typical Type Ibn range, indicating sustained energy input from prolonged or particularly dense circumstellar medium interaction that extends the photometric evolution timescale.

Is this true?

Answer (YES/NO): NO